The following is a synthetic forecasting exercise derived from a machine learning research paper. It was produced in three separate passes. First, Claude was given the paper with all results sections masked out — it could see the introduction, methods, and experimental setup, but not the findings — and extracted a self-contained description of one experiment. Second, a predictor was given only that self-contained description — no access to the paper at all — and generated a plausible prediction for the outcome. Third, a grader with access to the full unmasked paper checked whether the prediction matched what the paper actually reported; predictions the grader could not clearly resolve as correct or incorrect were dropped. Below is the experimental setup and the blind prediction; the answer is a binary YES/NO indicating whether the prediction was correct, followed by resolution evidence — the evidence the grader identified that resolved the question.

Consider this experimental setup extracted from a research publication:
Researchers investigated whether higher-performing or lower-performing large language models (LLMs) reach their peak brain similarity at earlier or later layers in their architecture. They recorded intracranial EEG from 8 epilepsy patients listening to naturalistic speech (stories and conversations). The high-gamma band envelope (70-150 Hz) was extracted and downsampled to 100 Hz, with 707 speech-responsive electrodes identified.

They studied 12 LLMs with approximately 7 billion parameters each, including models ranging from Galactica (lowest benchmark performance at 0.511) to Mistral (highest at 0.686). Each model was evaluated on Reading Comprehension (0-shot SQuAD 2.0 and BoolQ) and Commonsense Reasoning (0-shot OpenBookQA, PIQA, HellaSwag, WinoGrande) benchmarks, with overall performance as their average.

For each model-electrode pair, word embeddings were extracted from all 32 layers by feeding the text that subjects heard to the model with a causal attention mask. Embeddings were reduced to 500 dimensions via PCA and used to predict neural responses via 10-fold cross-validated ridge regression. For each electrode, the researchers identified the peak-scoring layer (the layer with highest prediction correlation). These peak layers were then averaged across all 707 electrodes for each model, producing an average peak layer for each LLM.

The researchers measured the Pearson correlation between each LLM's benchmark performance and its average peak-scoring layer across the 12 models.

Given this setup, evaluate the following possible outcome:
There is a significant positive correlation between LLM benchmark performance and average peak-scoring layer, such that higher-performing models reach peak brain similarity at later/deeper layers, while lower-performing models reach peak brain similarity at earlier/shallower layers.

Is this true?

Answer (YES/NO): NO